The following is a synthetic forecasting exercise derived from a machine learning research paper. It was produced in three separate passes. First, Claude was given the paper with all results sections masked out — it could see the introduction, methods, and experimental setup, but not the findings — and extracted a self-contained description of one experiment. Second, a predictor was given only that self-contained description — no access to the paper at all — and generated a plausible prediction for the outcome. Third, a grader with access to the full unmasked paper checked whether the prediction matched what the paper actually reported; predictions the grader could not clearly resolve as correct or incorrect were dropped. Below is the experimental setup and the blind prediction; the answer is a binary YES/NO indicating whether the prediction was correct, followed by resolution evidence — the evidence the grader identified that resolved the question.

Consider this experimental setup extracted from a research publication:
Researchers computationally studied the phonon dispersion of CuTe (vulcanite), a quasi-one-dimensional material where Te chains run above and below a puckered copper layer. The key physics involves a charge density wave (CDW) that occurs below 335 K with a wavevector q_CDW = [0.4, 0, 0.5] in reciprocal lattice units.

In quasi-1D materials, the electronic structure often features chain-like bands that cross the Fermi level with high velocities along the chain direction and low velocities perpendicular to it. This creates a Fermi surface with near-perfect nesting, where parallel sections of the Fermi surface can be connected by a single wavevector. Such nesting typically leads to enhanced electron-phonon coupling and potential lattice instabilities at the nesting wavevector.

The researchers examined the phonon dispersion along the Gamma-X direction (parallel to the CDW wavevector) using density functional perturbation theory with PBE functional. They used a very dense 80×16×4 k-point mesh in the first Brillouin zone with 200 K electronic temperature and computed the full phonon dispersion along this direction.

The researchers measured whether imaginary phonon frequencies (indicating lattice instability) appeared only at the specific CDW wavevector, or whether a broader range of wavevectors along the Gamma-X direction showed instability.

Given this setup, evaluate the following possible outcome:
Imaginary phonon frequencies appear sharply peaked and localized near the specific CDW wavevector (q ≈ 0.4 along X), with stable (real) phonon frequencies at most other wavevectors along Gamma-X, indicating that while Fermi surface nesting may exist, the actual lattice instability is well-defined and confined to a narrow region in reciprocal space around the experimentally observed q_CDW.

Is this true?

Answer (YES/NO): YES